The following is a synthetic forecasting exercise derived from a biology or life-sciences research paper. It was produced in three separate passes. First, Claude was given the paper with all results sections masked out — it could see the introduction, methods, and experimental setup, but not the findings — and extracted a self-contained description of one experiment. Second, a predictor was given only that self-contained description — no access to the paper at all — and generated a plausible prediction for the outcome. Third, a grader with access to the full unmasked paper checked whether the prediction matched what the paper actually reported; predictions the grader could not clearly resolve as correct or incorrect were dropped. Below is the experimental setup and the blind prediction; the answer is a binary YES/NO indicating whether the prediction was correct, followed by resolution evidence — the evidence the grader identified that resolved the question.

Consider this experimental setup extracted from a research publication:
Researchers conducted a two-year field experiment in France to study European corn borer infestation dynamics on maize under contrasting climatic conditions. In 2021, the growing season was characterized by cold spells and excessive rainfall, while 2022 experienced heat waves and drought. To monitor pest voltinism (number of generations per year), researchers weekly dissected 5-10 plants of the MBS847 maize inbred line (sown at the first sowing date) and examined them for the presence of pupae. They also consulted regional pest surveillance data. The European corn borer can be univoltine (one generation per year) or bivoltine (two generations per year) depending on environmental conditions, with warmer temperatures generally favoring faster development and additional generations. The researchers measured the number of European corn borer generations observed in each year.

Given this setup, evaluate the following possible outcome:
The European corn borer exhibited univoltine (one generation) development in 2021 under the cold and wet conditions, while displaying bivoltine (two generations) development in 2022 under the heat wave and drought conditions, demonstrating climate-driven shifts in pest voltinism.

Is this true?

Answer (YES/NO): YES